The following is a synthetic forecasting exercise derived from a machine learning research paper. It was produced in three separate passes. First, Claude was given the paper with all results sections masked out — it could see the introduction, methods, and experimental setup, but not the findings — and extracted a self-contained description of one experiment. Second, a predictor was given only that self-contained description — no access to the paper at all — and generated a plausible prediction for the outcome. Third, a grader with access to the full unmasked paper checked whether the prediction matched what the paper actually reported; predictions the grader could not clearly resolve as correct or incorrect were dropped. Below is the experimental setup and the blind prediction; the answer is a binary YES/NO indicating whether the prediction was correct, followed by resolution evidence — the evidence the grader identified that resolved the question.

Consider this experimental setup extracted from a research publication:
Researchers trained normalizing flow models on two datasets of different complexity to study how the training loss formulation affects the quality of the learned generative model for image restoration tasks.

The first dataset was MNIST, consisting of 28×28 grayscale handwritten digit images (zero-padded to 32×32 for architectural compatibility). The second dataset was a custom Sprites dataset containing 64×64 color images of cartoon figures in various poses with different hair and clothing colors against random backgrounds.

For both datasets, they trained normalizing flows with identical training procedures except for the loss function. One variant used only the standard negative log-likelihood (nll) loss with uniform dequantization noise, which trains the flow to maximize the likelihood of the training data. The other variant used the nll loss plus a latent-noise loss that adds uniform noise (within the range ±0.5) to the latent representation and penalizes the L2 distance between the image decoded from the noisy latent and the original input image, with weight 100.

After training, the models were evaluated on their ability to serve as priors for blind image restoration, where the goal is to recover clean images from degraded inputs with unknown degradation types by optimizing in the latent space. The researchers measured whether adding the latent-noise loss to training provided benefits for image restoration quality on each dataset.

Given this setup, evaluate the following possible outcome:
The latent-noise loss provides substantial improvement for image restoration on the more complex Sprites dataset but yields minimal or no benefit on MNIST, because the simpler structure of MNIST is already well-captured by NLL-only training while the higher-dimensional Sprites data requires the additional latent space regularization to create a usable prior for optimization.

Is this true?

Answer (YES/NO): YES